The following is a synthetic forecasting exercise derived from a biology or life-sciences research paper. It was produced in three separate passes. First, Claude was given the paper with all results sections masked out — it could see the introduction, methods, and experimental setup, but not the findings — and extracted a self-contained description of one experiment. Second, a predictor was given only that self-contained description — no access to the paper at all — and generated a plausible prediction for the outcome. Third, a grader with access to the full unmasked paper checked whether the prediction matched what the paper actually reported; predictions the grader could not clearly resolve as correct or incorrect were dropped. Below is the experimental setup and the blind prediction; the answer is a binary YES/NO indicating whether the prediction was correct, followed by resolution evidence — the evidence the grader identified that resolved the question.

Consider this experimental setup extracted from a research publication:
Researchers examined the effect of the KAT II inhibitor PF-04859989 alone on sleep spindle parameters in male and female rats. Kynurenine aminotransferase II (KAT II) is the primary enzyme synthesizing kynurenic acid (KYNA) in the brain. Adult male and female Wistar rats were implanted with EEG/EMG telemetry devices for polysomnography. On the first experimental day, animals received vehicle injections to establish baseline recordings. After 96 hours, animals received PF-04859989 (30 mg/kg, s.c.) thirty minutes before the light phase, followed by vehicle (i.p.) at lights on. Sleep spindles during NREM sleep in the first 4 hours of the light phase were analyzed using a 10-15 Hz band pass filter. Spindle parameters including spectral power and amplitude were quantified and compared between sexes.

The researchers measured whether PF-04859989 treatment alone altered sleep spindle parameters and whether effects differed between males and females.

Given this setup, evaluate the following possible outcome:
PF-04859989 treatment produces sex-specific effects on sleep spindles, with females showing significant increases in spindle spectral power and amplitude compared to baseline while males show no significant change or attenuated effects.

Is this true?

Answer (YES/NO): NO